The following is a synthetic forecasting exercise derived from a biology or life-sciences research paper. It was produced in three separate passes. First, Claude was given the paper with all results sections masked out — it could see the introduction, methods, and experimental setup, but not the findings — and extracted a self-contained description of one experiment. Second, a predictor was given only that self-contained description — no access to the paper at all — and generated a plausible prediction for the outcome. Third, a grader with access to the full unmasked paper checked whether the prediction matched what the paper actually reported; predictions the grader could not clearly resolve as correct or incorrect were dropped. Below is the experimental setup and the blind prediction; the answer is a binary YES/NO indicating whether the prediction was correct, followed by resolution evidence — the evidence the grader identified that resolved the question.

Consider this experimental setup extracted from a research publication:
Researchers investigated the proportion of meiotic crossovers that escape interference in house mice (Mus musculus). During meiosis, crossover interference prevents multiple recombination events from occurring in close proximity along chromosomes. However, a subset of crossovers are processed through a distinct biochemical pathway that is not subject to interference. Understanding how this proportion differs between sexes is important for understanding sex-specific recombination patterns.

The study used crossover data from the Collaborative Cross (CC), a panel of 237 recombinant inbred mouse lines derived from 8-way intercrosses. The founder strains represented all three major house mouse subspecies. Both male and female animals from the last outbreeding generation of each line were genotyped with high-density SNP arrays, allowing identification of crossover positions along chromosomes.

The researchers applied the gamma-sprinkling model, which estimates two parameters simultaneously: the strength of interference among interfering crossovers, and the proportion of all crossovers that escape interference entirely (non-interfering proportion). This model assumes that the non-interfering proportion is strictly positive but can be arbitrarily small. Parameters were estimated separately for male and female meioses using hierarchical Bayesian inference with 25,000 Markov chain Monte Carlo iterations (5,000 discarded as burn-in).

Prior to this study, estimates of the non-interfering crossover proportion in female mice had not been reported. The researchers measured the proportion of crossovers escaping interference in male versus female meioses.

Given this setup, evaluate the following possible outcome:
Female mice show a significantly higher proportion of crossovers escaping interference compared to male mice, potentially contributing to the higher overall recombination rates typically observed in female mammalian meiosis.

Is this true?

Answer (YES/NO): NO